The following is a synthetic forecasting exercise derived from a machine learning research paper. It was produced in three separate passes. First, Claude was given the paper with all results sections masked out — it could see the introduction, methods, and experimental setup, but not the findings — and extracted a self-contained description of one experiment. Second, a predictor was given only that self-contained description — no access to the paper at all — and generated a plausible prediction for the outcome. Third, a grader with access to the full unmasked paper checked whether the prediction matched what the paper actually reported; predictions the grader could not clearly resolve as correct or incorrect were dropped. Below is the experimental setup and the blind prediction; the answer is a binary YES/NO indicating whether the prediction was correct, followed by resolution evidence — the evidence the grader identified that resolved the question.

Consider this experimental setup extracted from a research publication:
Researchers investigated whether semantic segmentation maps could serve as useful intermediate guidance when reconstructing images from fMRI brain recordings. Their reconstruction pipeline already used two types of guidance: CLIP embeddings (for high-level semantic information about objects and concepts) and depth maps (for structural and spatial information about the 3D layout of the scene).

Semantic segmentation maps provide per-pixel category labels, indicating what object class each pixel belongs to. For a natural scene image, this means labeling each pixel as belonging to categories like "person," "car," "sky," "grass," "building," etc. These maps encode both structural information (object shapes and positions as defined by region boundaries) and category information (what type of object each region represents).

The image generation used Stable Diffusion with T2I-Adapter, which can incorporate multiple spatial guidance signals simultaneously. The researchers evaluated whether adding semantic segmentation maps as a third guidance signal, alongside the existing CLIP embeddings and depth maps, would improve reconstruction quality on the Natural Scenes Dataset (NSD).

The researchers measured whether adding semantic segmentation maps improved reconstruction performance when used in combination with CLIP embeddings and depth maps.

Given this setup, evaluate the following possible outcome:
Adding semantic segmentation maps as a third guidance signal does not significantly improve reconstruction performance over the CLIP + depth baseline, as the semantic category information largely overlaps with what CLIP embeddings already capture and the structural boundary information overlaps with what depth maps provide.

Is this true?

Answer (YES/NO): YES